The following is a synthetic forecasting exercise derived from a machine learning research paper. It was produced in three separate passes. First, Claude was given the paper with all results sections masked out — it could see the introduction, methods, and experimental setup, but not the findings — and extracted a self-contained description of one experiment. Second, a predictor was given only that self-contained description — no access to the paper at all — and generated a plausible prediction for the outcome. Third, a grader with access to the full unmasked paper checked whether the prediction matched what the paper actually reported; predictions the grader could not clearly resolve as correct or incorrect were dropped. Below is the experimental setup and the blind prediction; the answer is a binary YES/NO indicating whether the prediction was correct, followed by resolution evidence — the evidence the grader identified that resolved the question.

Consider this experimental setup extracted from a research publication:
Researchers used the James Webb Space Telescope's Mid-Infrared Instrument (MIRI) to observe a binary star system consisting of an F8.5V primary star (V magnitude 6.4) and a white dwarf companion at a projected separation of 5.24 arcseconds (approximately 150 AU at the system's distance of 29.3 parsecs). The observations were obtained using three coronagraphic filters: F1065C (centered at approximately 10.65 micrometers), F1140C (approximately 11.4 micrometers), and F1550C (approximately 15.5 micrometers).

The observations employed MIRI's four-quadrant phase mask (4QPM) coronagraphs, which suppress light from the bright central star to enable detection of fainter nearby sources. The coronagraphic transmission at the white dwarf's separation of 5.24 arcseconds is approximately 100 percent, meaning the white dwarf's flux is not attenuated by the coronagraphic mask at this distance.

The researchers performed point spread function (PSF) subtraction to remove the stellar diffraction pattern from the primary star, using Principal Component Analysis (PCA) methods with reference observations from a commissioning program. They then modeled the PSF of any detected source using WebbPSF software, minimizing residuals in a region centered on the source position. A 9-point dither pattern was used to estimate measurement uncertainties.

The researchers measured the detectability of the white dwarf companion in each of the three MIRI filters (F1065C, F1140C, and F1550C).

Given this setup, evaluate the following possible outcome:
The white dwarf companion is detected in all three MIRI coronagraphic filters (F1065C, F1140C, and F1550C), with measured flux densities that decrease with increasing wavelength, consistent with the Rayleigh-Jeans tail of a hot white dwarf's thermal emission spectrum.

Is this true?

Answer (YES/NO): YES